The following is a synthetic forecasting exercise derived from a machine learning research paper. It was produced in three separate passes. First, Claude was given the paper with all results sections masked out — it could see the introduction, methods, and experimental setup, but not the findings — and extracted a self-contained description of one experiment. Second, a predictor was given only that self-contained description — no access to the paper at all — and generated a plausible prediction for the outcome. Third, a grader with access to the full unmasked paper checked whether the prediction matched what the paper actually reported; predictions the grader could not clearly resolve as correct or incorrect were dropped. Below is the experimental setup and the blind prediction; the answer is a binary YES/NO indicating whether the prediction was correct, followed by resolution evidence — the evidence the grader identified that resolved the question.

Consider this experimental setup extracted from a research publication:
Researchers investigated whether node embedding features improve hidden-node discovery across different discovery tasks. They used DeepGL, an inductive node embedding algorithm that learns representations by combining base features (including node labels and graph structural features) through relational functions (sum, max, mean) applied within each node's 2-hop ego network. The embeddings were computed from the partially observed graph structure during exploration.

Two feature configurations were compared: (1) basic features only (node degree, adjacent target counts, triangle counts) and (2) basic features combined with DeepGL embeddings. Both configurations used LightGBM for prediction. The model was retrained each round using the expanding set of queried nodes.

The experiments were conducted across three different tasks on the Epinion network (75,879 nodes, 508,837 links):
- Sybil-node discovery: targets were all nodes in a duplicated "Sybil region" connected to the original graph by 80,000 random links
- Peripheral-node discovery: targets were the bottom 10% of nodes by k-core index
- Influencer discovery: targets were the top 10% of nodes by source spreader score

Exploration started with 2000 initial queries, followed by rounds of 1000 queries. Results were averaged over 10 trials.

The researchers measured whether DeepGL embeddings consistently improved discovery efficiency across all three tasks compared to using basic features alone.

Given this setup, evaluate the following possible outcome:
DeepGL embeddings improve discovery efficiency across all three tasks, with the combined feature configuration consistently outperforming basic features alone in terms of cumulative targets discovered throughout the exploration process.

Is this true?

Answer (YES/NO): NO